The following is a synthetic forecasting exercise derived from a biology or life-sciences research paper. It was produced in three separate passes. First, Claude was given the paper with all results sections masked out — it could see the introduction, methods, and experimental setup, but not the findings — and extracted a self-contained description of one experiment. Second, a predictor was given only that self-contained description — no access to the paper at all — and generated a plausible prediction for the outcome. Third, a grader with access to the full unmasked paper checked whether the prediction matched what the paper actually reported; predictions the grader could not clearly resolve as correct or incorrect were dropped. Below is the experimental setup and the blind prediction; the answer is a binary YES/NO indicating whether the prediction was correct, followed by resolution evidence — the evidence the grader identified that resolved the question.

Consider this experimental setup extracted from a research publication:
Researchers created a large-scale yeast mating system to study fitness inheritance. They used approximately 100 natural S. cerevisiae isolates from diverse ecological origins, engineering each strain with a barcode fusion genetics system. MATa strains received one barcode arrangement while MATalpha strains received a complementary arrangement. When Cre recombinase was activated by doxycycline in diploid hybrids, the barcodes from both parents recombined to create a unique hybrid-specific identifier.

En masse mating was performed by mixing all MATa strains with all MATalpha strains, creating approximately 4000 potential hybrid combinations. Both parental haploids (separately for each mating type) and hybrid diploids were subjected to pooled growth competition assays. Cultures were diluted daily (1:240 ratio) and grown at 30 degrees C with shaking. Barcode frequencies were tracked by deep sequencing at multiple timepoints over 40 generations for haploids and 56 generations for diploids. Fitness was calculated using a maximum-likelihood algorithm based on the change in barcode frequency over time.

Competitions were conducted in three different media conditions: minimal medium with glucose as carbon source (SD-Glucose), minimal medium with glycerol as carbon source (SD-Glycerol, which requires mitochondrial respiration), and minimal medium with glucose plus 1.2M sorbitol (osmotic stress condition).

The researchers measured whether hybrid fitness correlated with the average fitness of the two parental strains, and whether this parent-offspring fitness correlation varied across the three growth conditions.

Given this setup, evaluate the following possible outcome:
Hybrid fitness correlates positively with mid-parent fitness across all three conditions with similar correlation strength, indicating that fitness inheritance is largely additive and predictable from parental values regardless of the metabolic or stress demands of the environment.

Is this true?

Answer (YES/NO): NO